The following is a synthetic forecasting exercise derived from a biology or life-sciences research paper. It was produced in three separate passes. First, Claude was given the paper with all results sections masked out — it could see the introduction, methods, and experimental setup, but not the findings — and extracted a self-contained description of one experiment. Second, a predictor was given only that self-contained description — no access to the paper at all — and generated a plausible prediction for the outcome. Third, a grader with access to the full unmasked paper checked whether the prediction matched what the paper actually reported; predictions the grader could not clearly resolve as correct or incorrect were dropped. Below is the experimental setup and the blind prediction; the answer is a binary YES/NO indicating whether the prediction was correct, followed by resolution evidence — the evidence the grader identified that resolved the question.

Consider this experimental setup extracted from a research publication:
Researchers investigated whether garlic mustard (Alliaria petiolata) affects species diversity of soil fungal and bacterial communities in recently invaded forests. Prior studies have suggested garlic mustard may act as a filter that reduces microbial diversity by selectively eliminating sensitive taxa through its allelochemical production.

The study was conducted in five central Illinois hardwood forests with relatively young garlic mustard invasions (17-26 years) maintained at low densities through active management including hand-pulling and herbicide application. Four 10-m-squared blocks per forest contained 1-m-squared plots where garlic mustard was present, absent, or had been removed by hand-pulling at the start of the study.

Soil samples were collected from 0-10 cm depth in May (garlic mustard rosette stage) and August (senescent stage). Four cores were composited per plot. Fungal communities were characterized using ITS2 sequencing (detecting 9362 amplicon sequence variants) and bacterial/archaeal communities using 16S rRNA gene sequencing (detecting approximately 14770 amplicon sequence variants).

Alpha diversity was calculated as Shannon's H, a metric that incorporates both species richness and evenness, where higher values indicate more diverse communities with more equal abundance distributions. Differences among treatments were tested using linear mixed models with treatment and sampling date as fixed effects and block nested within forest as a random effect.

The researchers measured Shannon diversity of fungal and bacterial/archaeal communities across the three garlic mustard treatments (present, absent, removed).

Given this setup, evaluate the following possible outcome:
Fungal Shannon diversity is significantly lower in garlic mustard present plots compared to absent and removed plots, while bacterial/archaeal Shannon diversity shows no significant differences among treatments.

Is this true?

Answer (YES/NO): NO